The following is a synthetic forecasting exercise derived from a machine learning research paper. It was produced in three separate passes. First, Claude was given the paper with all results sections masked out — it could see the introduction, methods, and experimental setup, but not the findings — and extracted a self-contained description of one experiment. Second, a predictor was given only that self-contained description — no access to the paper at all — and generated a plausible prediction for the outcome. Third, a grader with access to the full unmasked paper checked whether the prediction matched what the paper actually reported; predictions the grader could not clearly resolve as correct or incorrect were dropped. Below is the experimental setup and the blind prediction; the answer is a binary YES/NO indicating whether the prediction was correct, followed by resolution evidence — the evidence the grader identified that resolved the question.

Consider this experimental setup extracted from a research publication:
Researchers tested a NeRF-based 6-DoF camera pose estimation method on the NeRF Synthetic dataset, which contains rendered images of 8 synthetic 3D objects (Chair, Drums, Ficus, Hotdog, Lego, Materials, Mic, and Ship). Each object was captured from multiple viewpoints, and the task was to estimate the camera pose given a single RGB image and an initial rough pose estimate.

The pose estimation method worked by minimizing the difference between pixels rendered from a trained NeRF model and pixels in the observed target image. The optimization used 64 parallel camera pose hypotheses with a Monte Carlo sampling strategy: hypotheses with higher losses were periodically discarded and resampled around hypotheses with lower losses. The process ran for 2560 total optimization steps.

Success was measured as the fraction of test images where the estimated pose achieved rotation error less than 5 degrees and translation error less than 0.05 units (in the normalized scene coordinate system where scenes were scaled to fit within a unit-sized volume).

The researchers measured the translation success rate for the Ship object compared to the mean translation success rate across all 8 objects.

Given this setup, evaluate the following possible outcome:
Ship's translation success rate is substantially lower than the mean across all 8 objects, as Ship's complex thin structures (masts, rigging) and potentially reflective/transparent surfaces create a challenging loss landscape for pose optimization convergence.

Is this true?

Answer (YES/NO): NO